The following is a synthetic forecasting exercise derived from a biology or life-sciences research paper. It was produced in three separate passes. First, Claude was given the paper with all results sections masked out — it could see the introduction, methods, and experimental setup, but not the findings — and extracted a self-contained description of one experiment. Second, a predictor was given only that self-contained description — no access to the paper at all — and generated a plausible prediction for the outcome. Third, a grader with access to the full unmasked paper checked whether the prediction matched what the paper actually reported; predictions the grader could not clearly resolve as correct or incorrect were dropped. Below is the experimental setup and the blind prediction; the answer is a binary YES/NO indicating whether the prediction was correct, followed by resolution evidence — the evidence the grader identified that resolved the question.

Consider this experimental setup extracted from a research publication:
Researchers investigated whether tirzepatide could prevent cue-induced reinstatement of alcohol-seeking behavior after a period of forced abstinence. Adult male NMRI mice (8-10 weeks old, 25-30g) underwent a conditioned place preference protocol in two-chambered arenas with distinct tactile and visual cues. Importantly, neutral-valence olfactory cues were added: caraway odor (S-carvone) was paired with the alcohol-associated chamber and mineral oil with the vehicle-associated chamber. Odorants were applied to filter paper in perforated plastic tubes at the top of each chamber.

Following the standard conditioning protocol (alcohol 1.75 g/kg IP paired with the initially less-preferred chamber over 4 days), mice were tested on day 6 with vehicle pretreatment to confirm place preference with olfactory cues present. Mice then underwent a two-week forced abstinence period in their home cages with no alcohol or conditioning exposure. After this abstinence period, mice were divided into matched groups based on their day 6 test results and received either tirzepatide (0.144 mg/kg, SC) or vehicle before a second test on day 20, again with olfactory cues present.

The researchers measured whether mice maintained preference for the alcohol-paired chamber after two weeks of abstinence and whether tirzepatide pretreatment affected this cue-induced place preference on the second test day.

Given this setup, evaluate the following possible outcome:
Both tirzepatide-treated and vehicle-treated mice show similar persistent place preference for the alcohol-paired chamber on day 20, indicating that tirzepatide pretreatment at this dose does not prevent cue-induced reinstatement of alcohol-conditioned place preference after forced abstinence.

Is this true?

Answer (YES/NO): NO